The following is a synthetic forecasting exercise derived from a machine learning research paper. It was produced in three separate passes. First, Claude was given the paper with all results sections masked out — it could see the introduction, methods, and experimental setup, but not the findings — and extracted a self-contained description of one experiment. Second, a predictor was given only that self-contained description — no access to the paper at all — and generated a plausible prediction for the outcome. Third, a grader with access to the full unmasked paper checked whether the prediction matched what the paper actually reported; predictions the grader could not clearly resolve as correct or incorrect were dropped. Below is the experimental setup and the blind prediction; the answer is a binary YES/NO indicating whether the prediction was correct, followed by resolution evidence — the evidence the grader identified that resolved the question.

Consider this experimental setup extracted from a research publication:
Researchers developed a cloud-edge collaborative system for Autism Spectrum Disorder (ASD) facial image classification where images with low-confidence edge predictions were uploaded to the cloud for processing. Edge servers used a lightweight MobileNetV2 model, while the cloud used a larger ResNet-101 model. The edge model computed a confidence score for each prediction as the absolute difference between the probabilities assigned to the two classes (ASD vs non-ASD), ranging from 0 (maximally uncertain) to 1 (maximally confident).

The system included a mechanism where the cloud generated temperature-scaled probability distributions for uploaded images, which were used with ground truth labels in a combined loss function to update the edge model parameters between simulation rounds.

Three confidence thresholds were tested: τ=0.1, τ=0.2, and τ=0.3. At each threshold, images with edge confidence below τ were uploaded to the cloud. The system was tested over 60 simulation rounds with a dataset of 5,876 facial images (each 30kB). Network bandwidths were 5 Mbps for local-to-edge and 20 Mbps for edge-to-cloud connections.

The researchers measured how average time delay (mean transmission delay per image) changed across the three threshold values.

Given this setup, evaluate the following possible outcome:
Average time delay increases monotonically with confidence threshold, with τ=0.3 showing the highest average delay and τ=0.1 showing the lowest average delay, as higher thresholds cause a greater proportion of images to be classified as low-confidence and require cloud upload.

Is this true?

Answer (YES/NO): YES